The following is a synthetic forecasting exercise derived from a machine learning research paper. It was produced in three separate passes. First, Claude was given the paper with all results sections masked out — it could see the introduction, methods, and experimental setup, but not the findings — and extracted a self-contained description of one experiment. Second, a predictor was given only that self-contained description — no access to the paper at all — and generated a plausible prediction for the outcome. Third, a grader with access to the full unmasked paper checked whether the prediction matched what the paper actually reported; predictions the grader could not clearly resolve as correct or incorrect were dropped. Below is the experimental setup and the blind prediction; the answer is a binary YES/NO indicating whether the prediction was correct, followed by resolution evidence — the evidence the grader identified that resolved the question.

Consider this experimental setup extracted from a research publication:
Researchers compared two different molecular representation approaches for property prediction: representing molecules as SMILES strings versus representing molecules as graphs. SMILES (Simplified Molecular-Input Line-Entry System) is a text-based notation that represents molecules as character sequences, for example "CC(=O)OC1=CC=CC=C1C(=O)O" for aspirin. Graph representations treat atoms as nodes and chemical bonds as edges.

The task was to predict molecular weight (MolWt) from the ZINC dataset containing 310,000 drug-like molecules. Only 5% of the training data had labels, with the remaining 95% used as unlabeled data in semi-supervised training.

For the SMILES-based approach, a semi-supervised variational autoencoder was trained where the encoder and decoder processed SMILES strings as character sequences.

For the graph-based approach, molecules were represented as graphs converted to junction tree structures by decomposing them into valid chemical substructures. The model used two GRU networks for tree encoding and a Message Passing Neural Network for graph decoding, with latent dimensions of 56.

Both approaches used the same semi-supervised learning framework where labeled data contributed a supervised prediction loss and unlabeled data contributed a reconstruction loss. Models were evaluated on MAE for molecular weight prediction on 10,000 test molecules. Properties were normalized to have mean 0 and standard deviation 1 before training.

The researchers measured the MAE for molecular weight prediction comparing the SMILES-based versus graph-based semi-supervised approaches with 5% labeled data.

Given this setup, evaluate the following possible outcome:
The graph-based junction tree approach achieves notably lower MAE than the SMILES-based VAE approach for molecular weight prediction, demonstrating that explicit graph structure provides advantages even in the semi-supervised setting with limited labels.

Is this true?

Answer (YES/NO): NO